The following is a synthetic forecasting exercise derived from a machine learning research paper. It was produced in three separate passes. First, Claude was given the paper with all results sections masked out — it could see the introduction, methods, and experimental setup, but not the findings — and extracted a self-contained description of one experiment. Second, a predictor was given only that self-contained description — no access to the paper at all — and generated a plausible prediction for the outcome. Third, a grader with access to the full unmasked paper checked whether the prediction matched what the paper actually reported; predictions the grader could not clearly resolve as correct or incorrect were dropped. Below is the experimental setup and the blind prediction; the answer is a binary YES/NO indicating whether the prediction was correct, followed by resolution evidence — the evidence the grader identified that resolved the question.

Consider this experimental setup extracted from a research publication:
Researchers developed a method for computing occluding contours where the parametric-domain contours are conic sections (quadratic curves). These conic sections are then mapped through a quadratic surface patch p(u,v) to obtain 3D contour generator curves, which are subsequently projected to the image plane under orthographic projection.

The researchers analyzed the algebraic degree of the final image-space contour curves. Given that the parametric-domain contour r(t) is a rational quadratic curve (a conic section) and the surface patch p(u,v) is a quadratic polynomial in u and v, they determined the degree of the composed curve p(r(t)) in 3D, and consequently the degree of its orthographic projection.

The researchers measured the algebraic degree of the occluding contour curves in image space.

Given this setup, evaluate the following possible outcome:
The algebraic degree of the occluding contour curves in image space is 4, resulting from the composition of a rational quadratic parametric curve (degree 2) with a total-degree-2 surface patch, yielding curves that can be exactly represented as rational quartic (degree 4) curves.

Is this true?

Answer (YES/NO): YES